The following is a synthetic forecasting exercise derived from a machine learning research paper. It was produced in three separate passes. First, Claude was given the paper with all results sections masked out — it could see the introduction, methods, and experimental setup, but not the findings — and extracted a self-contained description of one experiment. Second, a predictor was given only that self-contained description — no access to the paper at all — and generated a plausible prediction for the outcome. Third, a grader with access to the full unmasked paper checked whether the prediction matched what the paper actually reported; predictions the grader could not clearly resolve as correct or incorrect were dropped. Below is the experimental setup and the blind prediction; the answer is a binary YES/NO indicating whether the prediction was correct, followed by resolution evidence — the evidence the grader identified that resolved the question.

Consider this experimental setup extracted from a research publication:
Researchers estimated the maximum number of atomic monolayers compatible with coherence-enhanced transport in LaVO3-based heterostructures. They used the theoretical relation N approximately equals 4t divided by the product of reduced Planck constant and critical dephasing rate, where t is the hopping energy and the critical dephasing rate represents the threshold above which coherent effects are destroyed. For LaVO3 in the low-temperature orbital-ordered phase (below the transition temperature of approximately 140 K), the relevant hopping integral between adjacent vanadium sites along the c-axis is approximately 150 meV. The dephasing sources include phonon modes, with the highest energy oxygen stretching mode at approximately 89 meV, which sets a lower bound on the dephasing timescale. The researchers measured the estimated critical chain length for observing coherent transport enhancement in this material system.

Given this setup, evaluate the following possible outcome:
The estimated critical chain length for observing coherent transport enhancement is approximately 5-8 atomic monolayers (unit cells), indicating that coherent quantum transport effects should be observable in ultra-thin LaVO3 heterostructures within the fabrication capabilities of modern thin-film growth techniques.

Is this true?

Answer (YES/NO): YES